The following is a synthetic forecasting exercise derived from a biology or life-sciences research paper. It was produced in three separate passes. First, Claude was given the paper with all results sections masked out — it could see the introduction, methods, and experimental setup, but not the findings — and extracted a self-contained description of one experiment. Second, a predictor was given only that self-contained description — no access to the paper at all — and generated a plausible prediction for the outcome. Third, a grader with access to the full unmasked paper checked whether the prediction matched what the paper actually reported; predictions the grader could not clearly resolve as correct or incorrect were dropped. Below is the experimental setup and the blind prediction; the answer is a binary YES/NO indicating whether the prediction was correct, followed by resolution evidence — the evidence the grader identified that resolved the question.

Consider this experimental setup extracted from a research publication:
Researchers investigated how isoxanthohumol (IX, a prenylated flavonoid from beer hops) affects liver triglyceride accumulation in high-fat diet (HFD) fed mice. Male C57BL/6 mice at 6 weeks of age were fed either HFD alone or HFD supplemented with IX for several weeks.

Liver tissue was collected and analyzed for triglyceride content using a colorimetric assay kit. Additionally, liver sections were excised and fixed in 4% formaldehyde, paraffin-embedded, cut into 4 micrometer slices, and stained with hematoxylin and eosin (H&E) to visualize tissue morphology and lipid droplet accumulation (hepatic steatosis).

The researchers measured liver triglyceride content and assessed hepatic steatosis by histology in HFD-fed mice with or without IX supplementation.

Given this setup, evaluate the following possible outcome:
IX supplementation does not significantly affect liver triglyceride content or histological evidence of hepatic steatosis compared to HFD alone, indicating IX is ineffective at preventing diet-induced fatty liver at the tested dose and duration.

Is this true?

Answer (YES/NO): NO